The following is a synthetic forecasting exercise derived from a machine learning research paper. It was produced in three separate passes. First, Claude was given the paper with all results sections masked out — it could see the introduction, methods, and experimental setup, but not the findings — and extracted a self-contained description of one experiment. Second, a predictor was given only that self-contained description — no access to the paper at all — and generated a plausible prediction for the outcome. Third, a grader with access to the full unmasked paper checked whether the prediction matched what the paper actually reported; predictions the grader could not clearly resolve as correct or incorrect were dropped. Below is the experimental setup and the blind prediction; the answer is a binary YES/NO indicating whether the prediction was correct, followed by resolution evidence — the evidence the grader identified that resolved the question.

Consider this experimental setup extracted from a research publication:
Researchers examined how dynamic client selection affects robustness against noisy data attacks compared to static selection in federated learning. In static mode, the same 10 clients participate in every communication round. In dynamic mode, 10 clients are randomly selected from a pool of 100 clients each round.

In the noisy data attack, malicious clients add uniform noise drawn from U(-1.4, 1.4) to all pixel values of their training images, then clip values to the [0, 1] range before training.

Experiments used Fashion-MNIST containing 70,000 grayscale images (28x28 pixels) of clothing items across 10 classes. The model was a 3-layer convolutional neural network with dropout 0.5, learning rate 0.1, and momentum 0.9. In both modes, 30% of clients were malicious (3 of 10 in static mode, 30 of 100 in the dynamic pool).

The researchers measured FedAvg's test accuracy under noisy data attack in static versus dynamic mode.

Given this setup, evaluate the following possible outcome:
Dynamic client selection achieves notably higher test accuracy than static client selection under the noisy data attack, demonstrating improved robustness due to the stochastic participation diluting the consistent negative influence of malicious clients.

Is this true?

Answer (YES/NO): NO